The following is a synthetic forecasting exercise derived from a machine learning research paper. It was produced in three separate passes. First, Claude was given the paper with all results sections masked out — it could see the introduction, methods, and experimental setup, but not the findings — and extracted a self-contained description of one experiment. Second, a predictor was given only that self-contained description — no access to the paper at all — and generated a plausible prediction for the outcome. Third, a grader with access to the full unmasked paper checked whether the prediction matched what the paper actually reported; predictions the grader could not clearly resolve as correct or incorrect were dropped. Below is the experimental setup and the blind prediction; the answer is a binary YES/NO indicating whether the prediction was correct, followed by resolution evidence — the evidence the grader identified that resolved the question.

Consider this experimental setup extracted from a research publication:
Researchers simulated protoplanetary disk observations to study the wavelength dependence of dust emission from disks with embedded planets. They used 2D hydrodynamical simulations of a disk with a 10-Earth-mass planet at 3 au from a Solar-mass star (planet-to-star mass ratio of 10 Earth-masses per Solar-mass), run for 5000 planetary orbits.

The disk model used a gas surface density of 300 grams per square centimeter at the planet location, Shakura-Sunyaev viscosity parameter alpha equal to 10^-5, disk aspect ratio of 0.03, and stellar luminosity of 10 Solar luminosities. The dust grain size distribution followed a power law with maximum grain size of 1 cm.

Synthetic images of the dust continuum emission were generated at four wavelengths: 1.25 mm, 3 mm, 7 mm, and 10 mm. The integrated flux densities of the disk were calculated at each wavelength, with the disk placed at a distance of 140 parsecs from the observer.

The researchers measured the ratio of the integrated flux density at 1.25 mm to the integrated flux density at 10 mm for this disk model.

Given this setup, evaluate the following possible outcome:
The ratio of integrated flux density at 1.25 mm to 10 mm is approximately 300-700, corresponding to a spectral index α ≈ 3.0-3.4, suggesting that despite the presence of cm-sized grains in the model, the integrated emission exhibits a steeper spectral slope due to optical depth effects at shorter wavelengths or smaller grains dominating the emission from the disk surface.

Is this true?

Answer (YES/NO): NO